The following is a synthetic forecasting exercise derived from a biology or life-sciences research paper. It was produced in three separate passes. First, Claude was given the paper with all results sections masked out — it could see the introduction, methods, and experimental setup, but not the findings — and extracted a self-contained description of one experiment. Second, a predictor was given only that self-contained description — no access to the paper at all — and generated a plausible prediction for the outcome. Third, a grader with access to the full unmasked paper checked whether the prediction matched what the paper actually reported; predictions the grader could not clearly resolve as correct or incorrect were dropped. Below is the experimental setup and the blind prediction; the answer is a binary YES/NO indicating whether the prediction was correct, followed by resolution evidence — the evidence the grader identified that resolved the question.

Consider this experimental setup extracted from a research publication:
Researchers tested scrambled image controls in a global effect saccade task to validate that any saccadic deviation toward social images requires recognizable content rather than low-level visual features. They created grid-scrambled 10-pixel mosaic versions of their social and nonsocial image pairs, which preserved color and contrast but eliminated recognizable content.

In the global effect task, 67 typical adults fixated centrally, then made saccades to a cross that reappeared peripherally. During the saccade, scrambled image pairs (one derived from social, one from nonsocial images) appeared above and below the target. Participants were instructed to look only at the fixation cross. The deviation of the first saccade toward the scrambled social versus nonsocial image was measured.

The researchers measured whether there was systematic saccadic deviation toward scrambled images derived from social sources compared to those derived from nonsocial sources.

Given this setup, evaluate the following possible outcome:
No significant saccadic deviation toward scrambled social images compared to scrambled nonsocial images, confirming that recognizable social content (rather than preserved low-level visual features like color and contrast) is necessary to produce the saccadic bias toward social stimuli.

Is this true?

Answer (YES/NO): YES